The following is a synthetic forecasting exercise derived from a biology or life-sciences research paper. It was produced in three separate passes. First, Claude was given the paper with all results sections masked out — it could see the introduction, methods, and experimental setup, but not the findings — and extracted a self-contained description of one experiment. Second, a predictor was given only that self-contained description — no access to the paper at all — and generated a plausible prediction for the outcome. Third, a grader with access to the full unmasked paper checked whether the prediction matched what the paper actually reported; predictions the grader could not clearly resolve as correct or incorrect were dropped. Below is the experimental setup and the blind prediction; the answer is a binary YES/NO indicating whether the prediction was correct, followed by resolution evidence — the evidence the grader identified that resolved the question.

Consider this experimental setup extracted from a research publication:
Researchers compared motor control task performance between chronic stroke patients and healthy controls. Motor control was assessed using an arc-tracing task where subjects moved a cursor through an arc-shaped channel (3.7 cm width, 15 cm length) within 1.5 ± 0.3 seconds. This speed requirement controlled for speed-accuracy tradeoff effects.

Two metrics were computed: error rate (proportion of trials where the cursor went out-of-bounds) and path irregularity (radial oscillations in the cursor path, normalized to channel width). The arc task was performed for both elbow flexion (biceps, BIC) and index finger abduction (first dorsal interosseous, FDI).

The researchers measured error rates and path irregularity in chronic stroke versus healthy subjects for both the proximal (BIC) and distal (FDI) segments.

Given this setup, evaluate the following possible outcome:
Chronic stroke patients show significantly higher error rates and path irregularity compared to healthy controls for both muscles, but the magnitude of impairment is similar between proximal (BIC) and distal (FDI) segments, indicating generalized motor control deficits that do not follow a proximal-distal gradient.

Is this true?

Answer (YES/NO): YES